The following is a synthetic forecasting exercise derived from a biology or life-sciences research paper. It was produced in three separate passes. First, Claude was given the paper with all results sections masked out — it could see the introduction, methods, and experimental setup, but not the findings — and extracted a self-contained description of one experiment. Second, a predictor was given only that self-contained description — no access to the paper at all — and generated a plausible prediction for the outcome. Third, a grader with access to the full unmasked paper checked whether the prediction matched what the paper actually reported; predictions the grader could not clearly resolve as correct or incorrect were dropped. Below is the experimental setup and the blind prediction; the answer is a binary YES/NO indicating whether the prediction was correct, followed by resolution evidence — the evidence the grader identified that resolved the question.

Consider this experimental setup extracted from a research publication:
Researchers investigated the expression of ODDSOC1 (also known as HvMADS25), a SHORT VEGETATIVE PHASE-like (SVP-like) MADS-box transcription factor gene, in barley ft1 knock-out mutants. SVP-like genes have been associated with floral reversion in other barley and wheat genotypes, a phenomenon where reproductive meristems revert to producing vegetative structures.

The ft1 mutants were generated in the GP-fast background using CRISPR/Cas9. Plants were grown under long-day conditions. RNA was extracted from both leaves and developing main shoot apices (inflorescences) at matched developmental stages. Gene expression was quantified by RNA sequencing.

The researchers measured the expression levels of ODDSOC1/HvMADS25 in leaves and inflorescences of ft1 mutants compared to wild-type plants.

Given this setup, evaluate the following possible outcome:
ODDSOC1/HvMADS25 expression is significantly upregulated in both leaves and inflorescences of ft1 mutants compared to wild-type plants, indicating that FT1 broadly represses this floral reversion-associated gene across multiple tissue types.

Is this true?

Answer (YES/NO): YES